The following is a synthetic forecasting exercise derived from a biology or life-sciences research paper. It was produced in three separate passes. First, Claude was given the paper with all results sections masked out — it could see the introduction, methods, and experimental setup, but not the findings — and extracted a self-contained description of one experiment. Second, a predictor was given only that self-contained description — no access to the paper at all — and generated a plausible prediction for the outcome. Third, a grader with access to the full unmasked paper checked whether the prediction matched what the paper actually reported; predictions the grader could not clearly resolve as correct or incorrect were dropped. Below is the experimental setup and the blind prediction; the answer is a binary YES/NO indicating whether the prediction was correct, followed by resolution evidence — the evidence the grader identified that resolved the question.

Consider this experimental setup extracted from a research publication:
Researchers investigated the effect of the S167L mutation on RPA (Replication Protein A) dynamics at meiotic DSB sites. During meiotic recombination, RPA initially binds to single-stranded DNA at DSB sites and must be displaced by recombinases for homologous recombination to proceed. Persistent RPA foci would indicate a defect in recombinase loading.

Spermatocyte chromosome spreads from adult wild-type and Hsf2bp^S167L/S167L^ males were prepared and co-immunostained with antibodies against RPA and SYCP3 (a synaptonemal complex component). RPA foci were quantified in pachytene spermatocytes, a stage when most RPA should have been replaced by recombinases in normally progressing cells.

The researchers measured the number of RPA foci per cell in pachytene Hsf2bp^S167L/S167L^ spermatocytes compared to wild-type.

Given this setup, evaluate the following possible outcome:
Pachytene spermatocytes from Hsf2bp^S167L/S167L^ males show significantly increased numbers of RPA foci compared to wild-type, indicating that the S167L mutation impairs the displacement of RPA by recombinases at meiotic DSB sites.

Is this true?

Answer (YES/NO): YES